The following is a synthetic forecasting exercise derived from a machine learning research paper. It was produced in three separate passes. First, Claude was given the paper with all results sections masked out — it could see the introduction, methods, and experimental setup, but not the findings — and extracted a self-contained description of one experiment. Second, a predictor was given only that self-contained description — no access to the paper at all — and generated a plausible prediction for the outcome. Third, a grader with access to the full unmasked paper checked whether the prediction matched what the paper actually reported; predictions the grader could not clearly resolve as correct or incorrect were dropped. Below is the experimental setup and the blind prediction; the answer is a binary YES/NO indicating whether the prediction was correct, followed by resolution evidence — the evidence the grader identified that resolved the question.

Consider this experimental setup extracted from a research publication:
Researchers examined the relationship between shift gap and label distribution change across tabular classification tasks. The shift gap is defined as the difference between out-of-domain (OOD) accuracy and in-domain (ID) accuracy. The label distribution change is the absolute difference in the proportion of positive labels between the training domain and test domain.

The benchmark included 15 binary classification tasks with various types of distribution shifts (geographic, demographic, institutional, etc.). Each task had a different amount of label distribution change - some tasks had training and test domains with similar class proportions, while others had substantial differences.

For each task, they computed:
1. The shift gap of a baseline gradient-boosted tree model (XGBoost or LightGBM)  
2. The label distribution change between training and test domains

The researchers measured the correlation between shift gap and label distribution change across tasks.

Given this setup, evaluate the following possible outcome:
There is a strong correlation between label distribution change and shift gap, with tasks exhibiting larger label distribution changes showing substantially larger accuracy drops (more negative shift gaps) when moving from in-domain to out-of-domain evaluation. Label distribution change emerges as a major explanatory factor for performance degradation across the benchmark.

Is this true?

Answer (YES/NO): YES